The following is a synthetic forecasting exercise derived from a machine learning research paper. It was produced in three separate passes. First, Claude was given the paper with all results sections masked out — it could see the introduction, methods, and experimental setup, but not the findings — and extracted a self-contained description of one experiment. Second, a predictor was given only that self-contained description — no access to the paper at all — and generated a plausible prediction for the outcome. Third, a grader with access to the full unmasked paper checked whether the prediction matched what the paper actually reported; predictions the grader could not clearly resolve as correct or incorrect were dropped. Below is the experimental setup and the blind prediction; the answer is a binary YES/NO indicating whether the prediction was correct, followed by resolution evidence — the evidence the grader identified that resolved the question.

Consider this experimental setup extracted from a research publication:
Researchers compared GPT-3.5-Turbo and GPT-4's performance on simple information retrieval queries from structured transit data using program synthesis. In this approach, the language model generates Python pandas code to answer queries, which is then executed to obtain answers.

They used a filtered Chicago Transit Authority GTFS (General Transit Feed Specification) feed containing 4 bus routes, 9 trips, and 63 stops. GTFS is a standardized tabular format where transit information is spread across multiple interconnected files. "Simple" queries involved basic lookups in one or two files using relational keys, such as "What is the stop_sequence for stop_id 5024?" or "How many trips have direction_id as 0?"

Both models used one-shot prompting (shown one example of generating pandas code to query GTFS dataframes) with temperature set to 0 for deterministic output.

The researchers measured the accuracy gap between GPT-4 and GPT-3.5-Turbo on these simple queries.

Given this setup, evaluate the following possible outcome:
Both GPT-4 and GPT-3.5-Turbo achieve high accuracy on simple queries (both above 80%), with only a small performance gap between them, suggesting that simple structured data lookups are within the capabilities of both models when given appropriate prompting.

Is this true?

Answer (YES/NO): YES